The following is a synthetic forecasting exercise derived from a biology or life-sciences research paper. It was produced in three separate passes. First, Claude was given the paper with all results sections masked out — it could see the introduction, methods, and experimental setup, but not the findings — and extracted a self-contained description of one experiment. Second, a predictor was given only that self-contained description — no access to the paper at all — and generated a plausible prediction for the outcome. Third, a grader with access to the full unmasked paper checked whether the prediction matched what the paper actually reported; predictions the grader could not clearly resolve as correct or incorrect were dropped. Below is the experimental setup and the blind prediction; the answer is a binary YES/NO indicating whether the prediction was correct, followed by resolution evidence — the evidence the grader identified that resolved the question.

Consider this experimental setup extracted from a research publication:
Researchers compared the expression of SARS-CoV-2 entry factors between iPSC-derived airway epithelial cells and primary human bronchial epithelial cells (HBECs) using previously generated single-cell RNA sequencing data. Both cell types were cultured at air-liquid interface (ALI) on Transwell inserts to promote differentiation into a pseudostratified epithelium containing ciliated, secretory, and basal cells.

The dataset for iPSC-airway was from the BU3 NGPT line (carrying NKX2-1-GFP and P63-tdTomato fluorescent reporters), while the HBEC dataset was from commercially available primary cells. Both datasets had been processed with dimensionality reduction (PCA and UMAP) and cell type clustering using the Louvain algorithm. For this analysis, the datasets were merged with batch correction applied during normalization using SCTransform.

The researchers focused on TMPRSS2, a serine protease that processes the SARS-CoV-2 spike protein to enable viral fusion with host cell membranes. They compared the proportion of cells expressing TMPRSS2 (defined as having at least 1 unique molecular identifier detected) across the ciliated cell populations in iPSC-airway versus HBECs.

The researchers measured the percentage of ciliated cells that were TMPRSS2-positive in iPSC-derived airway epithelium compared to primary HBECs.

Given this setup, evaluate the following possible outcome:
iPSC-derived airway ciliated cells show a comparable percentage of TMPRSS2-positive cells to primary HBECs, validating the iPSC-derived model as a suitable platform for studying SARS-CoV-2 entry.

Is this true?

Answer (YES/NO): NO